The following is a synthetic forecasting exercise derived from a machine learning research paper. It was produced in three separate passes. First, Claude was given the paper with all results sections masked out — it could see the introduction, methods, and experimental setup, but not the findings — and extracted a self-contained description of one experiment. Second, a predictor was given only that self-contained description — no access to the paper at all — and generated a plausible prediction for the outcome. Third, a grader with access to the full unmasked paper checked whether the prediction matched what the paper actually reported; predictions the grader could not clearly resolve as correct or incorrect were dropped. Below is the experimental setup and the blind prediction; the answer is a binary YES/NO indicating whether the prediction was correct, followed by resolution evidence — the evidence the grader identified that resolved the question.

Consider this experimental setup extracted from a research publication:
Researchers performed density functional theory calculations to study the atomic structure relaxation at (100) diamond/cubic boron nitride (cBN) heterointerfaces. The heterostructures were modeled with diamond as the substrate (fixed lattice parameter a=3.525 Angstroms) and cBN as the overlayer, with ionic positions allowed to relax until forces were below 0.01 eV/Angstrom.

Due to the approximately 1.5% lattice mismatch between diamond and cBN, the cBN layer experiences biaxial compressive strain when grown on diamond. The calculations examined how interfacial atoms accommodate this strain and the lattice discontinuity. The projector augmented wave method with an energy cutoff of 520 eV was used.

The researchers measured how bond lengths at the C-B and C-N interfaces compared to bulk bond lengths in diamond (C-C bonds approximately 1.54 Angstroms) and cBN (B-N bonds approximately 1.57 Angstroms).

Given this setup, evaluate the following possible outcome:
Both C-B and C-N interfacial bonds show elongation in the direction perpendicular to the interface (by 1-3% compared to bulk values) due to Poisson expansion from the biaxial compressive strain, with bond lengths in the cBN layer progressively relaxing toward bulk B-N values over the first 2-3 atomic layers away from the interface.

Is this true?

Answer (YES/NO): NO